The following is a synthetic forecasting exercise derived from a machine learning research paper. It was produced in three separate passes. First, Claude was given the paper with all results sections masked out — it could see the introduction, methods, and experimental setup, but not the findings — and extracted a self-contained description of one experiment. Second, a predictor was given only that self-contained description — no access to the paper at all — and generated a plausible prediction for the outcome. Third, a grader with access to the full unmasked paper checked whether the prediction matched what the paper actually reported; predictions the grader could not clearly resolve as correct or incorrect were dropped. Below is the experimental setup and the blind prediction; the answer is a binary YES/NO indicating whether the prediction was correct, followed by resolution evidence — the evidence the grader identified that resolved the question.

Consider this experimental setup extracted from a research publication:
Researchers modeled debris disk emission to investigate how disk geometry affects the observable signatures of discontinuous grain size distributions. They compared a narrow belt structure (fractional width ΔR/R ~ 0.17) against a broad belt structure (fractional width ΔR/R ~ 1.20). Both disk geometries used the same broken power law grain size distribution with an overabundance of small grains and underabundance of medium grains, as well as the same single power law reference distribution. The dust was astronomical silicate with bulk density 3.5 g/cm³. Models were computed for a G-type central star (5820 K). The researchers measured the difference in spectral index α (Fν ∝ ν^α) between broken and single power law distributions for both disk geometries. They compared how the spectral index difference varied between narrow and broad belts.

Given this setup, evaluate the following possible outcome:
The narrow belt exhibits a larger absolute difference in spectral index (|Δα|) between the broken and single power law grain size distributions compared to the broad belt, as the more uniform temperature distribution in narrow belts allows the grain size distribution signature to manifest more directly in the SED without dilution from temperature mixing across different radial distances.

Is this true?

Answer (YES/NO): NO